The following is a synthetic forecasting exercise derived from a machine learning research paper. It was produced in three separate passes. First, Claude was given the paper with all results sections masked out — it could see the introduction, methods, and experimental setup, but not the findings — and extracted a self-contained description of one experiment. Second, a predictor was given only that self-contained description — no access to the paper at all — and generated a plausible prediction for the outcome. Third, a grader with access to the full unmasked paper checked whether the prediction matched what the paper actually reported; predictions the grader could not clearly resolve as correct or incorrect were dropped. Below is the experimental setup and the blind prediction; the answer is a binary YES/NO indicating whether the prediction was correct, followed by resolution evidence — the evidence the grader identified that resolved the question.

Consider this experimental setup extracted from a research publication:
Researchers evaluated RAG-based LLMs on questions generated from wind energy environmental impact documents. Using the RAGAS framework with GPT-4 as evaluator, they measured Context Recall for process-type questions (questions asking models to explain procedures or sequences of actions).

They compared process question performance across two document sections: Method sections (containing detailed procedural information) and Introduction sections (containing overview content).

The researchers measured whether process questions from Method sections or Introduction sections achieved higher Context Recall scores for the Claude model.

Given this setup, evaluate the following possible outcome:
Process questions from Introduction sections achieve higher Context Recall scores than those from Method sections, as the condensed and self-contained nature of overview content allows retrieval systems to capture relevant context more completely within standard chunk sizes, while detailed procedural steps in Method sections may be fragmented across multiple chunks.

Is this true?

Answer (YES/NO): YES